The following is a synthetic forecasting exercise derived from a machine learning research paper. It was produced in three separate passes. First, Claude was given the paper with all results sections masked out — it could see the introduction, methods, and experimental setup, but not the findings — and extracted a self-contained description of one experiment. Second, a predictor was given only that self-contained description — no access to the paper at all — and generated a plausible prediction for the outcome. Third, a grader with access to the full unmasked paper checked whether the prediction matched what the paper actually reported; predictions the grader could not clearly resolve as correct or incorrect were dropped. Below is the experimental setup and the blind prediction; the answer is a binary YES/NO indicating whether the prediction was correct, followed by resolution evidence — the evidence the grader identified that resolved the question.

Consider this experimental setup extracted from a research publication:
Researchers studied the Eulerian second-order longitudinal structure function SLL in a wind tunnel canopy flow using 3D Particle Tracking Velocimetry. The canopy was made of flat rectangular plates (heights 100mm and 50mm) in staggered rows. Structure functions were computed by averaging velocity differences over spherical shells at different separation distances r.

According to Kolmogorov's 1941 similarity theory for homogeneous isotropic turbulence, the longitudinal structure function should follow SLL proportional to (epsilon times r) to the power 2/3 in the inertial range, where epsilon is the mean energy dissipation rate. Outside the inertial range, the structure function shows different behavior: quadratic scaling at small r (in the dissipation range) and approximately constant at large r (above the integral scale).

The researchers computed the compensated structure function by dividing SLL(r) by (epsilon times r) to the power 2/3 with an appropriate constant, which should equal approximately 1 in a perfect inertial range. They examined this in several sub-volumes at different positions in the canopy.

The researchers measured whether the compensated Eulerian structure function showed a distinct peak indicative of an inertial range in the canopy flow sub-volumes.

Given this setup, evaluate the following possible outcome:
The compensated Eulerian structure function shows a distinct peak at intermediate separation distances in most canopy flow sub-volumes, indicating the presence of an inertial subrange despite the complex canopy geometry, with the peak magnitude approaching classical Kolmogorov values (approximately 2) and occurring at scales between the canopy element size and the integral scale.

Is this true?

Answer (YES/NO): YES